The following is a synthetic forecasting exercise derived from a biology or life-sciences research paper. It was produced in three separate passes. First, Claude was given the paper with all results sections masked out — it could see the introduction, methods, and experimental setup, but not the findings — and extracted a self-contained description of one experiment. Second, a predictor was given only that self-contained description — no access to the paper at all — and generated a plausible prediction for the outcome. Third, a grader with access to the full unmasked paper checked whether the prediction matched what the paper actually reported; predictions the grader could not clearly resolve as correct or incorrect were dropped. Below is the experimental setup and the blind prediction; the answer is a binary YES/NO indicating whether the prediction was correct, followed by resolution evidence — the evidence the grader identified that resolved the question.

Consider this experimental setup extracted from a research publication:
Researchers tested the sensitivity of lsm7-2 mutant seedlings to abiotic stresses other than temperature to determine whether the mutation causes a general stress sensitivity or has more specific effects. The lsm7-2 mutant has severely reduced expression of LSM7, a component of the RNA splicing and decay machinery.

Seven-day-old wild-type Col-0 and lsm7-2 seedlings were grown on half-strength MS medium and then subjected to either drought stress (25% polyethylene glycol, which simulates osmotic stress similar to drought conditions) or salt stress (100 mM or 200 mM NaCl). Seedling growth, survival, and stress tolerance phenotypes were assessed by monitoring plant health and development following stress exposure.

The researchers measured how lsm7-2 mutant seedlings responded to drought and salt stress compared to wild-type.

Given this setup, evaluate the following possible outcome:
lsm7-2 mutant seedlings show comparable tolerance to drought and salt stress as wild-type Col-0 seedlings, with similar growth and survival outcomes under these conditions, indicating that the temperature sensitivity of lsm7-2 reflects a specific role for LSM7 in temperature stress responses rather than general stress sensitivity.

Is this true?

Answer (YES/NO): NO